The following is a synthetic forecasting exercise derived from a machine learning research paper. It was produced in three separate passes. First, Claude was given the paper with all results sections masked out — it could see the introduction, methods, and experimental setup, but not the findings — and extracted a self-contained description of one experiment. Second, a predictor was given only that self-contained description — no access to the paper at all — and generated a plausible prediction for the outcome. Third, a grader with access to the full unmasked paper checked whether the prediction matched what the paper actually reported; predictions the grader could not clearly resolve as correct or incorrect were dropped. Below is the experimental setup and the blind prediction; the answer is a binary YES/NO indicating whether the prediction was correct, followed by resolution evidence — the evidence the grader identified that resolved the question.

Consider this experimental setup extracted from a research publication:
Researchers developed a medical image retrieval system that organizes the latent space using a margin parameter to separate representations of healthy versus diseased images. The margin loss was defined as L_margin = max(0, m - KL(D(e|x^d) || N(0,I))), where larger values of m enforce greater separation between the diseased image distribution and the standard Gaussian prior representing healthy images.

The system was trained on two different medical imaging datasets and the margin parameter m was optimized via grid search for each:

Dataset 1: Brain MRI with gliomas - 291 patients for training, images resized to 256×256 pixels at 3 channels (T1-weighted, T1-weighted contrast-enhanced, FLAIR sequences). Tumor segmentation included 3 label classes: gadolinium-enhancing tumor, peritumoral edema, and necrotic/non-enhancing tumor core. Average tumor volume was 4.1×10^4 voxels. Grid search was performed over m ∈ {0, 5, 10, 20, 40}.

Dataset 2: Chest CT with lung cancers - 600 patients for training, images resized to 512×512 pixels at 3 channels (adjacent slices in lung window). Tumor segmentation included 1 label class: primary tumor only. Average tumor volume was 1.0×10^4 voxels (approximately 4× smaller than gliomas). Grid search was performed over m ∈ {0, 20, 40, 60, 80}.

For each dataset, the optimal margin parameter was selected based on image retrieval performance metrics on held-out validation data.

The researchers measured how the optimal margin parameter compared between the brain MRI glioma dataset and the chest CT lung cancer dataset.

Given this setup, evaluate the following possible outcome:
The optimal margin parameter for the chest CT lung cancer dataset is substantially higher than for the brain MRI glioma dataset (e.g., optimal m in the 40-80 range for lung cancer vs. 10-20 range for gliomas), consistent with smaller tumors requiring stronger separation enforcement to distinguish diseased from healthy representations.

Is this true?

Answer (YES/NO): YES